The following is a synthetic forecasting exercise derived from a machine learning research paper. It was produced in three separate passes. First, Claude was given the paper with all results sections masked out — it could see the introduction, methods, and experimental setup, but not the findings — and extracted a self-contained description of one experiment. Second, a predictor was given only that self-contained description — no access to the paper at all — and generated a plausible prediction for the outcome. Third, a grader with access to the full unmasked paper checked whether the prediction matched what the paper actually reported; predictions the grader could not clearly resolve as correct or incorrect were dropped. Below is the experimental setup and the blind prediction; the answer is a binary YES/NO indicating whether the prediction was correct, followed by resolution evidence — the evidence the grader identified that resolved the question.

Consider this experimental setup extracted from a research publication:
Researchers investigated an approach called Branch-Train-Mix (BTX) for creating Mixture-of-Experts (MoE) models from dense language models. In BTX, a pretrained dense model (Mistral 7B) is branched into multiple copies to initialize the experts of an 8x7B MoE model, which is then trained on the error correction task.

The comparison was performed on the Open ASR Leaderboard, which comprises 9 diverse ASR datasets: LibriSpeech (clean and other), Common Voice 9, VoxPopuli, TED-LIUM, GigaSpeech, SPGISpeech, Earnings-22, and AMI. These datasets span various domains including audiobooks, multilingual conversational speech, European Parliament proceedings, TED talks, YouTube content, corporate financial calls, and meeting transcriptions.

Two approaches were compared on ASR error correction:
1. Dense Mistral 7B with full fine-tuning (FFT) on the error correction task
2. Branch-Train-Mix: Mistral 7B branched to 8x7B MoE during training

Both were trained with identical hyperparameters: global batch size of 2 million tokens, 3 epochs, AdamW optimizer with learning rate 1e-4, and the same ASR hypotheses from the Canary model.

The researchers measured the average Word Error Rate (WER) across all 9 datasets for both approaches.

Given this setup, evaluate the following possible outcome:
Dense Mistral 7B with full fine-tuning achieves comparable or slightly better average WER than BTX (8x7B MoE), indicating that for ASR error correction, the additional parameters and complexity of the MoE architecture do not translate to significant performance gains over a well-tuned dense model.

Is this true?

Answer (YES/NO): YES